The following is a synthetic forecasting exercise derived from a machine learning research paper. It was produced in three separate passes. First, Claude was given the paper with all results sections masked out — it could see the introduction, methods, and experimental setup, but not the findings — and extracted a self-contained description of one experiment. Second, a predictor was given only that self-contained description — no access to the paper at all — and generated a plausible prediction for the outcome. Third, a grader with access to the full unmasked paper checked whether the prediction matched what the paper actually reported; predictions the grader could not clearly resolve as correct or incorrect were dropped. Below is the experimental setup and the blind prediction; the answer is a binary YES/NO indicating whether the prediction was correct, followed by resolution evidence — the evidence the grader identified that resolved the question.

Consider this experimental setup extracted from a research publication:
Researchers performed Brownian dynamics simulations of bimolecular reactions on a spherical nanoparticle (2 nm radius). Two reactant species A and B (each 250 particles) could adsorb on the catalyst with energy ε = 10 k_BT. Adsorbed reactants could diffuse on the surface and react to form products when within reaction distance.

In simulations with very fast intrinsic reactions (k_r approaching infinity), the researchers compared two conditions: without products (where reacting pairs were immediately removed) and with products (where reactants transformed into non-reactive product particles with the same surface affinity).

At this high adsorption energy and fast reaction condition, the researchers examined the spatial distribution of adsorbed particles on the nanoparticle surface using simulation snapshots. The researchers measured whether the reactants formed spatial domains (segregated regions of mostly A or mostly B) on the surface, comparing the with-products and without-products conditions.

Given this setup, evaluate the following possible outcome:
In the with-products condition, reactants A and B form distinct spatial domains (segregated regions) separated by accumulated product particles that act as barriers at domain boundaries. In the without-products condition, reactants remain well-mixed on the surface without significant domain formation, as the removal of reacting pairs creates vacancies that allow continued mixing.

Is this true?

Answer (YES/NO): NO